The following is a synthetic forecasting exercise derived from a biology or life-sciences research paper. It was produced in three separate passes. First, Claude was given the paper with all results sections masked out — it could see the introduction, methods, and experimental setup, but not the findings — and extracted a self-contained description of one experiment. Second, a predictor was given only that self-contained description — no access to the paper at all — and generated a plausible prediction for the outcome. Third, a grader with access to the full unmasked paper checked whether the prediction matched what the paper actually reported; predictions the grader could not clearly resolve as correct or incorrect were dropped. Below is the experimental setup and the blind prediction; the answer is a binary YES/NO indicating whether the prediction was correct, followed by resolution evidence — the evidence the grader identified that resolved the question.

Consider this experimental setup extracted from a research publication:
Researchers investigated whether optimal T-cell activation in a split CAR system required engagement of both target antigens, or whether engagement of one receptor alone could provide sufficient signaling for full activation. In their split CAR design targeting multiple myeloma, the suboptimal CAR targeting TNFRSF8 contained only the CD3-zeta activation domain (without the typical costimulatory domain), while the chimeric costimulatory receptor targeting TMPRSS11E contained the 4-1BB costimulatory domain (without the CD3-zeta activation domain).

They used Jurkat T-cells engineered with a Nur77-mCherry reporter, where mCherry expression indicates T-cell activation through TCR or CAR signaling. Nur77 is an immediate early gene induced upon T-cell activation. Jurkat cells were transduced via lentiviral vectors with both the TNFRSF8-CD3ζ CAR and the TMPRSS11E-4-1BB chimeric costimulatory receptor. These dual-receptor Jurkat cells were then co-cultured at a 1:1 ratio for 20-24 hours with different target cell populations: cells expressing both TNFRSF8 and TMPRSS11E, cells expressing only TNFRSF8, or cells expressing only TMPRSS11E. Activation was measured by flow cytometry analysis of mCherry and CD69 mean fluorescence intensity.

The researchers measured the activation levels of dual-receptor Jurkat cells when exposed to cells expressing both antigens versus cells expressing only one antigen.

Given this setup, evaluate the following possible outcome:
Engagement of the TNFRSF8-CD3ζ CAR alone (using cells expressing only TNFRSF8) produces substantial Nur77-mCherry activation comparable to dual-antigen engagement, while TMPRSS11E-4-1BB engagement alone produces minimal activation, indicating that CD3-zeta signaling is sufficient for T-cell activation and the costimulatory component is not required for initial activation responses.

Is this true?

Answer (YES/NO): NO